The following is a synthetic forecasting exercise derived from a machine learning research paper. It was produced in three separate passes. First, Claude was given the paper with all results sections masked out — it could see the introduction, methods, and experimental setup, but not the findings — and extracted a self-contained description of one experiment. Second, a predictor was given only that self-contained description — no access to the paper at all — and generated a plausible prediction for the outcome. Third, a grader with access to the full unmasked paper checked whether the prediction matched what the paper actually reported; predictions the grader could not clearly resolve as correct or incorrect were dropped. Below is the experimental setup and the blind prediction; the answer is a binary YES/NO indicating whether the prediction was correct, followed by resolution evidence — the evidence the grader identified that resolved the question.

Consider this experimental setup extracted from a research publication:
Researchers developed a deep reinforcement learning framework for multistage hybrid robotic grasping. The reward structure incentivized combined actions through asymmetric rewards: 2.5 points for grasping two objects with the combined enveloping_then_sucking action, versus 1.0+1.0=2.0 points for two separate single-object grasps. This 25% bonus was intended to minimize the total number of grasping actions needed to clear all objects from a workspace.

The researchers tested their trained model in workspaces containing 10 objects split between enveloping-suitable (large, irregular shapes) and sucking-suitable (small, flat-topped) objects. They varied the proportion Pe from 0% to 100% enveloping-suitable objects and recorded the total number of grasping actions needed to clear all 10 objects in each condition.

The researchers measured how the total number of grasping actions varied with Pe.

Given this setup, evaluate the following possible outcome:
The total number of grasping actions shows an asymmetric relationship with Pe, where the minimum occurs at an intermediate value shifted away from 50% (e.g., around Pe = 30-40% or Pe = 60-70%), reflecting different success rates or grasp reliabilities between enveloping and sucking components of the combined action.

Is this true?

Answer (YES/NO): NO